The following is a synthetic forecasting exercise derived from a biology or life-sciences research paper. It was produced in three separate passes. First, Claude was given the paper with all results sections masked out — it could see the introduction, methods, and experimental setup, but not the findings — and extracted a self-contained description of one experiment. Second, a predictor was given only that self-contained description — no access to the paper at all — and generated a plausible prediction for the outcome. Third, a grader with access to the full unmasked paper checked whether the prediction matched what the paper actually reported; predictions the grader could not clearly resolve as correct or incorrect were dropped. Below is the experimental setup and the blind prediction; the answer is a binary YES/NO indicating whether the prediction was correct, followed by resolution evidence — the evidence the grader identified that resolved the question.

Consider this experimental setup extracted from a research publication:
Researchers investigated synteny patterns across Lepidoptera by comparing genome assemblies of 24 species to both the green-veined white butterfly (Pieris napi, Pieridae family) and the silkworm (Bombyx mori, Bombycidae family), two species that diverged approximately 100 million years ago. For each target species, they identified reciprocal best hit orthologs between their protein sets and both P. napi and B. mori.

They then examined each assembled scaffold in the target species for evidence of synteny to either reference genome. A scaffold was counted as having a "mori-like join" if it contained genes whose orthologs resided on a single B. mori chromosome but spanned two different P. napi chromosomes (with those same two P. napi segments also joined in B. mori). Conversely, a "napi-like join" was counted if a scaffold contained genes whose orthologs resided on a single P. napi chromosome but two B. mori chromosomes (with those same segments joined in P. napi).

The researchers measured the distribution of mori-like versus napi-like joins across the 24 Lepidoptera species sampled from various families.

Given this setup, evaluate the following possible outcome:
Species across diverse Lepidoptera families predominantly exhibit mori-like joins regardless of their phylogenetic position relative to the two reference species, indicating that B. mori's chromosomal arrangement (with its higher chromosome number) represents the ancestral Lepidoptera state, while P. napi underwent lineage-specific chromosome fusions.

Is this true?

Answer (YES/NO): YES